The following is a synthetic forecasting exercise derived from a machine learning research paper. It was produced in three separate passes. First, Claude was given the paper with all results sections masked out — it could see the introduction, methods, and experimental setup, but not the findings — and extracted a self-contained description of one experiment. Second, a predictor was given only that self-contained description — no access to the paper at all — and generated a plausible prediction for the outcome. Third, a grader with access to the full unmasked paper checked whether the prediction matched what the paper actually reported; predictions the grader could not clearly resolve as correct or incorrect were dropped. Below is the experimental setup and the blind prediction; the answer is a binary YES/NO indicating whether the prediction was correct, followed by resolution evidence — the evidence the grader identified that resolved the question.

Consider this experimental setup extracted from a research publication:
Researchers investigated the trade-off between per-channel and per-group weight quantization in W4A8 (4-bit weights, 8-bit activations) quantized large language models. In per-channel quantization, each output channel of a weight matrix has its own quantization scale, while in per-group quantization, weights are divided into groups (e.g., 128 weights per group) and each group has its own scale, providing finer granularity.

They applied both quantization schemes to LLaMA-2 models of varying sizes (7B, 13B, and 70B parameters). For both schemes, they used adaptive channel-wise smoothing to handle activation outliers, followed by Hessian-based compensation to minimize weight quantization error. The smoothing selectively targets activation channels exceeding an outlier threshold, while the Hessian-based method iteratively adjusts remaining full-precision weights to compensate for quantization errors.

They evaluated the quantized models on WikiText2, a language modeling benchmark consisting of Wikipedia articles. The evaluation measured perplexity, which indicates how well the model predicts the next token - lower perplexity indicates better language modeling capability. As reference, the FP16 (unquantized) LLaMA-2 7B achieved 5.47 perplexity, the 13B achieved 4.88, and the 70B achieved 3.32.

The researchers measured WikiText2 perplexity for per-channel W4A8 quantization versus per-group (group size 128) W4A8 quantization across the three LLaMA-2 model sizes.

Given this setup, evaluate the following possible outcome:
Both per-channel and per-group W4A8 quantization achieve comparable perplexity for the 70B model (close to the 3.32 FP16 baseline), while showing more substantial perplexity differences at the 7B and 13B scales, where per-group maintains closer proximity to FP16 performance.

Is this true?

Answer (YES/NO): NO